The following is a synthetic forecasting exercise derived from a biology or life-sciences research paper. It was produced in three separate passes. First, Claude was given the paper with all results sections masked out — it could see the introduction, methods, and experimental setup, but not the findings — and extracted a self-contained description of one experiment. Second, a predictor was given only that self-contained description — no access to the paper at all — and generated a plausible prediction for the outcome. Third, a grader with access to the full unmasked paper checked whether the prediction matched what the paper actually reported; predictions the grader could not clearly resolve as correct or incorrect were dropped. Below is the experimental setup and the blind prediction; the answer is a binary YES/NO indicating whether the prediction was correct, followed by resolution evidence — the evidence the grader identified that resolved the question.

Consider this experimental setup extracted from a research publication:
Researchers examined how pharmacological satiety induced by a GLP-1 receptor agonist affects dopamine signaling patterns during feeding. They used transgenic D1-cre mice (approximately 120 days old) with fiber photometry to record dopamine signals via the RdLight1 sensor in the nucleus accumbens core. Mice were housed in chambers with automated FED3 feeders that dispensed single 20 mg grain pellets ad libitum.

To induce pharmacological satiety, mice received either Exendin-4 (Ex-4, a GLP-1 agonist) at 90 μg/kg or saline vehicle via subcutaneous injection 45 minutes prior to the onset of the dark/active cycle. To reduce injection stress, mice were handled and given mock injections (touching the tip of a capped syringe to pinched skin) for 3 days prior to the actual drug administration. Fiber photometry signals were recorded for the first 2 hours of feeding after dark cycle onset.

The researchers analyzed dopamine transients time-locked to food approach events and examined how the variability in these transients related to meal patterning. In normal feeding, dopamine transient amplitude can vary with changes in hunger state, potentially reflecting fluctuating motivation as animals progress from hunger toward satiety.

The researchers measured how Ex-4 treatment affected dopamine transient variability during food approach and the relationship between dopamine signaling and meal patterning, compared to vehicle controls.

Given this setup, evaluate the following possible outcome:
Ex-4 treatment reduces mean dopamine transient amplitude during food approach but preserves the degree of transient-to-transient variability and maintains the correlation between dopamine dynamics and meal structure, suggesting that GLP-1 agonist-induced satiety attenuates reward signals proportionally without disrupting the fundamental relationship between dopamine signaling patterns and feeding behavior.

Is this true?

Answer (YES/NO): NO